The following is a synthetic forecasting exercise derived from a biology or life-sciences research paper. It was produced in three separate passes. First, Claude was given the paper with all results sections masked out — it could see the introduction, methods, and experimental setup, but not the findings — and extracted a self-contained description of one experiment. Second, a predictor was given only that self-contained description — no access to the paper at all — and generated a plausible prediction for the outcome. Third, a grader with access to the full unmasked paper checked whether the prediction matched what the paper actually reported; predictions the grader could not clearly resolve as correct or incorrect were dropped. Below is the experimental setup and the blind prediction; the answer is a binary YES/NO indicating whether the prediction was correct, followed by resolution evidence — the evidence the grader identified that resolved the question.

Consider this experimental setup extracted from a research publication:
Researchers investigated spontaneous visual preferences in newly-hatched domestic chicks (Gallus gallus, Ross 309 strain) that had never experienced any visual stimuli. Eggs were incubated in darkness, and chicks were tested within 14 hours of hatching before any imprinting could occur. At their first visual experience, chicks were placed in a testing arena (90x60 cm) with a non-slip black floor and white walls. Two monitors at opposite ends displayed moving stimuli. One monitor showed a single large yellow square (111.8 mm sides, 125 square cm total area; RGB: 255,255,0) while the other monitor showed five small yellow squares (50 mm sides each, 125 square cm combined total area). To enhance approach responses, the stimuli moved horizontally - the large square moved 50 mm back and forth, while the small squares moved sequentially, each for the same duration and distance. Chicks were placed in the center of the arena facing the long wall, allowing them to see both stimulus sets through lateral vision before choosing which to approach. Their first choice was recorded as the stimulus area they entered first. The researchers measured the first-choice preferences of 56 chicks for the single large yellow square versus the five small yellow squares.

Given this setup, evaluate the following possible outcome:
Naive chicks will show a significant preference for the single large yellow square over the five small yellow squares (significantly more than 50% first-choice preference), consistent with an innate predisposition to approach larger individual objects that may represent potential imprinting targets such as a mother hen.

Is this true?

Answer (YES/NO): NO